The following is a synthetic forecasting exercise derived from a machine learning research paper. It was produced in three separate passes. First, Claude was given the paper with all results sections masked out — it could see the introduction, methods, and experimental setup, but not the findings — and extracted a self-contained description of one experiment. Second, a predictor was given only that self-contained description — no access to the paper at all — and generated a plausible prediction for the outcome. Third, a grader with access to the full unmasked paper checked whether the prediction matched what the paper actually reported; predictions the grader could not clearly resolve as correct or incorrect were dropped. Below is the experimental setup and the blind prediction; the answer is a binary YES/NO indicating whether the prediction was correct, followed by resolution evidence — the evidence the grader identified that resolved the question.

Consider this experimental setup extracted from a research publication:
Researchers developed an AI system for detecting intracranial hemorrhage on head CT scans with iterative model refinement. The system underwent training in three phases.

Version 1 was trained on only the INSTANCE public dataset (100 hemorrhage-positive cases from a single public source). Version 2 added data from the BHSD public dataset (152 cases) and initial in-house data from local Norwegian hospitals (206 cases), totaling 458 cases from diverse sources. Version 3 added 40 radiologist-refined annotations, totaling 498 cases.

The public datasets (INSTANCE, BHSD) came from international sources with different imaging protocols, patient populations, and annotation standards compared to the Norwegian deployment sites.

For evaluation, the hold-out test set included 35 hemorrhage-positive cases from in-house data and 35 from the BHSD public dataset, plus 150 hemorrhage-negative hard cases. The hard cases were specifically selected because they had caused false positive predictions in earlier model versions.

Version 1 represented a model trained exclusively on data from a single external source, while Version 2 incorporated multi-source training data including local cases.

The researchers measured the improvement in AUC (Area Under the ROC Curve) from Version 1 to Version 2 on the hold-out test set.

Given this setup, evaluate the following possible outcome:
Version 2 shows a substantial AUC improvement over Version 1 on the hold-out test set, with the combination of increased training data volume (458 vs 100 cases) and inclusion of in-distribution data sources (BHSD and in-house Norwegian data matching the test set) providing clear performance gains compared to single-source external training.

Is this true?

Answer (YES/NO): YES